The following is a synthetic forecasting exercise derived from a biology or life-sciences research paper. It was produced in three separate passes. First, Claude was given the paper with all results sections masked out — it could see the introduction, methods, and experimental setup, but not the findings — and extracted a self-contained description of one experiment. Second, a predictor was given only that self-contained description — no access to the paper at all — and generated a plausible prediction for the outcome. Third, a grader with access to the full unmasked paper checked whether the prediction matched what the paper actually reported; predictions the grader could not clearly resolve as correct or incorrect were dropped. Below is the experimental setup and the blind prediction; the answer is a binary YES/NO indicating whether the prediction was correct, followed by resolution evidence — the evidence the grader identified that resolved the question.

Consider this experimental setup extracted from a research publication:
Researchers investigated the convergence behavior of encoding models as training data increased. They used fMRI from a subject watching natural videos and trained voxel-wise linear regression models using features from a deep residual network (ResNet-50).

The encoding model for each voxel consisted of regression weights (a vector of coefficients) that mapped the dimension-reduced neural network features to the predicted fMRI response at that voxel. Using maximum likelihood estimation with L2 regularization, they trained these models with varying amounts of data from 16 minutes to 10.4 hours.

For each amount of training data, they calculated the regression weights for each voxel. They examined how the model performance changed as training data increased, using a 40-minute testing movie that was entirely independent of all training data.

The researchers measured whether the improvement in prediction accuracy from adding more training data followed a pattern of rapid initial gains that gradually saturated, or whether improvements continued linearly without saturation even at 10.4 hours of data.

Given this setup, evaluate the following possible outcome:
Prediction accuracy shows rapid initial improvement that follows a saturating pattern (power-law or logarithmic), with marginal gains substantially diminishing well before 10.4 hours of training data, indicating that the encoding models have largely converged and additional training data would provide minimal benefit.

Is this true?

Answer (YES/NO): NO